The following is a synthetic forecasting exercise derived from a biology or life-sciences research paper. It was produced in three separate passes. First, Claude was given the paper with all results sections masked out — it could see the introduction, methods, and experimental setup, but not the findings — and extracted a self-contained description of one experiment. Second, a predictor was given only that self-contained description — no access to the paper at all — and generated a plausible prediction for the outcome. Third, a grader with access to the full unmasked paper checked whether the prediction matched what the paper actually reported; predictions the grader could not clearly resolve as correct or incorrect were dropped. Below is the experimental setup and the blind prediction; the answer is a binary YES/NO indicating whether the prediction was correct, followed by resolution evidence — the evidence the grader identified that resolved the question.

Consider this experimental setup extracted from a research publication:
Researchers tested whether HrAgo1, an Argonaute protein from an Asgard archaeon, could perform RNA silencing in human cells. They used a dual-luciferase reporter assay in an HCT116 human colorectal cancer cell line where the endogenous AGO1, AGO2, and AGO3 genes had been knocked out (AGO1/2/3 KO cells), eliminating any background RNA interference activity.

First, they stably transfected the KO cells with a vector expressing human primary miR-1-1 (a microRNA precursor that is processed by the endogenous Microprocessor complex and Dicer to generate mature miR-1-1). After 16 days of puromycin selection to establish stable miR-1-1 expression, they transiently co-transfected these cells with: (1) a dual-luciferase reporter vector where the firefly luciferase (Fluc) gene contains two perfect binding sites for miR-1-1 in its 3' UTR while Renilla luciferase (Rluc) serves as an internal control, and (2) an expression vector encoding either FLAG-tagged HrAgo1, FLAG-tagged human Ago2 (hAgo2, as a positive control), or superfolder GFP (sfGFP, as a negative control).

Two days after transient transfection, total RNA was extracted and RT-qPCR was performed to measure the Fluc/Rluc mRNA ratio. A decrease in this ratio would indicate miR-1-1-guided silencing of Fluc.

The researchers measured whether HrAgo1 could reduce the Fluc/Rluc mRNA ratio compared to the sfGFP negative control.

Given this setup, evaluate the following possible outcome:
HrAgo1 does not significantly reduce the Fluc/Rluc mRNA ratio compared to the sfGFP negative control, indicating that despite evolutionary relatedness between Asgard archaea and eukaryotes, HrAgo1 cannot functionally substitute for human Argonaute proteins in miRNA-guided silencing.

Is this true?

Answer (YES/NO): NO